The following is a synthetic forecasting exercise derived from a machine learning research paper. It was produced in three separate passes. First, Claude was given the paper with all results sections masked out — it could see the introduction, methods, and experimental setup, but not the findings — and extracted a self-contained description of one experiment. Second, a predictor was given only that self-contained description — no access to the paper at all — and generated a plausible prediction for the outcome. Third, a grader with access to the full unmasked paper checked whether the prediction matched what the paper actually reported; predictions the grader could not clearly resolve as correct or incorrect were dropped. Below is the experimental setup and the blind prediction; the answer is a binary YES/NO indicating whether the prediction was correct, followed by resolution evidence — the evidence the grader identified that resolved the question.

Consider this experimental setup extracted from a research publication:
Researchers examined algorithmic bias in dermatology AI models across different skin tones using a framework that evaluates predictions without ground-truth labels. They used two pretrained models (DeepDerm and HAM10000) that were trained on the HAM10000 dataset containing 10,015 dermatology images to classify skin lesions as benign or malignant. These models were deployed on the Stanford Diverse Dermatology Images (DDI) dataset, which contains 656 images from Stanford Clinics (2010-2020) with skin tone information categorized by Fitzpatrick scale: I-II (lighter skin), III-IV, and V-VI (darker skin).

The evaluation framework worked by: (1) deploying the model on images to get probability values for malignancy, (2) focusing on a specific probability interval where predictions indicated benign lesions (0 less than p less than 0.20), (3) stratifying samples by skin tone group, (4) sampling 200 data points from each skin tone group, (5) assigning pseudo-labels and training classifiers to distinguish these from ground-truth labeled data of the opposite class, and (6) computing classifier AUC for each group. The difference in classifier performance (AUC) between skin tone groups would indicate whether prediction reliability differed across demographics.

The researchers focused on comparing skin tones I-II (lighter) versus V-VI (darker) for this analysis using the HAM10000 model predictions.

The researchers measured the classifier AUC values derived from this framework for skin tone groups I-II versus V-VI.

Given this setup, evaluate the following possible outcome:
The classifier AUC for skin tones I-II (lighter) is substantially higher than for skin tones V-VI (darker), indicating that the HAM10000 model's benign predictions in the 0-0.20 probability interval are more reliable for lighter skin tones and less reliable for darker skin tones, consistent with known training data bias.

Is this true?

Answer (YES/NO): NO